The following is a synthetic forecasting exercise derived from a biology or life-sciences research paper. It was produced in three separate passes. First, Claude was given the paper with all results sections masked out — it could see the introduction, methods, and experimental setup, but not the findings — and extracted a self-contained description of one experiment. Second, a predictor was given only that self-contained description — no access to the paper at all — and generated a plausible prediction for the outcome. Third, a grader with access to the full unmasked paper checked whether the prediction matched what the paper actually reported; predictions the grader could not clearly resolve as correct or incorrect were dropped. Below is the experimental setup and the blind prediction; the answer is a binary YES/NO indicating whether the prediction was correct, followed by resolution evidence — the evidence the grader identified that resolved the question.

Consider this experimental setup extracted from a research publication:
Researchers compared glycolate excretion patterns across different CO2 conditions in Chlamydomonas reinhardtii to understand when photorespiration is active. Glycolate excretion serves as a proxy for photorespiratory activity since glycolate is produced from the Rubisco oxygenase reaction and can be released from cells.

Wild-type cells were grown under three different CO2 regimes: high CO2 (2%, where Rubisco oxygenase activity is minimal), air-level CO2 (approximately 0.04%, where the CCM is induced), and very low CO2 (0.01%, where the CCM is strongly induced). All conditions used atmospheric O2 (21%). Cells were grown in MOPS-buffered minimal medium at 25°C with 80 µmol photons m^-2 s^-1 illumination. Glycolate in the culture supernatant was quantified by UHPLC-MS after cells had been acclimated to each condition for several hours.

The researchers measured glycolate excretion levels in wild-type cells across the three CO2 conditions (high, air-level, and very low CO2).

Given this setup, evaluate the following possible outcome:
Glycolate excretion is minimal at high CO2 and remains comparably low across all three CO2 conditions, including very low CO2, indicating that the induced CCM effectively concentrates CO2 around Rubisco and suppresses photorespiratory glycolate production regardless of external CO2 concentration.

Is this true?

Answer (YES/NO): NO